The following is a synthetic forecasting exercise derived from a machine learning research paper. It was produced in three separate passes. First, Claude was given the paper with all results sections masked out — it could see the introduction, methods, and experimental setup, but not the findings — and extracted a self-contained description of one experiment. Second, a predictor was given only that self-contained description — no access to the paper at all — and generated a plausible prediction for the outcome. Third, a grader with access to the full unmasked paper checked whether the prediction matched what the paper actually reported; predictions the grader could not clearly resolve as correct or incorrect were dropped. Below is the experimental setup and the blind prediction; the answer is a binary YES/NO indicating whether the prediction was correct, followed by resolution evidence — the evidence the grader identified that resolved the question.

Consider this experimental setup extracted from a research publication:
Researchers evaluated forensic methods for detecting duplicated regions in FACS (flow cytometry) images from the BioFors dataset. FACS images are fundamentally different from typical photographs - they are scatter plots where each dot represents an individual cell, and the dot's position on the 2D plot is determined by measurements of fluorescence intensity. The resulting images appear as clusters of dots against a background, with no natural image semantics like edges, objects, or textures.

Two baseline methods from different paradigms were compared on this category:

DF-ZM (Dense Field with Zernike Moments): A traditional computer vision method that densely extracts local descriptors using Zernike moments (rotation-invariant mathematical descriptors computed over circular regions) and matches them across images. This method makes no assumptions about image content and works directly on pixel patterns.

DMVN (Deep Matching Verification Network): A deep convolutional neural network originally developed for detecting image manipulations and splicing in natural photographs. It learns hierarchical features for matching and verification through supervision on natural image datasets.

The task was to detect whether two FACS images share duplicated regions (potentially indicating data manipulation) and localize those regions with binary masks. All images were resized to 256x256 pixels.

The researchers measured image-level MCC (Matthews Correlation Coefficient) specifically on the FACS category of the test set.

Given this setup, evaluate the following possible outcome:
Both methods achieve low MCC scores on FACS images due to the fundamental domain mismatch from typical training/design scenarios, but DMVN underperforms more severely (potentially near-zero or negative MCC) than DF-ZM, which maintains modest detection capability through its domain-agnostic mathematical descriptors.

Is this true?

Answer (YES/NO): NO